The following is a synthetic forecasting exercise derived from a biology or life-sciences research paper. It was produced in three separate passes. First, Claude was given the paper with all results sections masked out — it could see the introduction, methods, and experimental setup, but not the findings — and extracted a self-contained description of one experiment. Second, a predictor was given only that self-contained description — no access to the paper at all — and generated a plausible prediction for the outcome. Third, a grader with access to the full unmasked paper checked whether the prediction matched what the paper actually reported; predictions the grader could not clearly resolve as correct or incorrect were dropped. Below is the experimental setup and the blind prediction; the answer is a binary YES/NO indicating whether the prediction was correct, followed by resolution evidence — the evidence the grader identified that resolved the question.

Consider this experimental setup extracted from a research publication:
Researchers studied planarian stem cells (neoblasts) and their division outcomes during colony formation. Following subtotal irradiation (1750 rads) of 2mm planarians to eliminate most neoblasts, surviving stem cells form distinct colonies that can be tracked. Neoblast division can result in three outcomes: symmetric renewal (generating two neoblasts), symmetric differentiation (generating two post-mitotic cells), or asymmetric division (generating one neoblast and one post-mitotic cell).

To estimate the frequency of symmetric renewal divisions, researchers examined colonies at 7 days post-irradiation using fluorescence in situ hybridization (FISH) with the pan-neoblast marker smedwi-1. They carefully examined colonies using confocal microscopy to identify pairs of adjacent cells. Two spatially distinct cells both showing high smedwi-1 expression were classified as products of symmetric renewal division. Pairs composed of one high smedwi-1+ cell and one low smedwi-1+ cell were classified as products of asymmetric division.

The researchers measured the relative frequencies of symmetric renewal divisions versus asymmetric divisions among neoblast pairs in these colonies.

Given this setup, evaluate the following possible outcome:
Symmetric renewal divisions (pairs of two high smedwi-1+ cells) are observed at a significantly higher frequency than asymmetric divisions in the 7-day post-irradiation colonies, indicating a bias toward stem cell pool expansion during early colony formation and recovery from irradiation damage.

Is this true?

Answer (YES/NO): NO